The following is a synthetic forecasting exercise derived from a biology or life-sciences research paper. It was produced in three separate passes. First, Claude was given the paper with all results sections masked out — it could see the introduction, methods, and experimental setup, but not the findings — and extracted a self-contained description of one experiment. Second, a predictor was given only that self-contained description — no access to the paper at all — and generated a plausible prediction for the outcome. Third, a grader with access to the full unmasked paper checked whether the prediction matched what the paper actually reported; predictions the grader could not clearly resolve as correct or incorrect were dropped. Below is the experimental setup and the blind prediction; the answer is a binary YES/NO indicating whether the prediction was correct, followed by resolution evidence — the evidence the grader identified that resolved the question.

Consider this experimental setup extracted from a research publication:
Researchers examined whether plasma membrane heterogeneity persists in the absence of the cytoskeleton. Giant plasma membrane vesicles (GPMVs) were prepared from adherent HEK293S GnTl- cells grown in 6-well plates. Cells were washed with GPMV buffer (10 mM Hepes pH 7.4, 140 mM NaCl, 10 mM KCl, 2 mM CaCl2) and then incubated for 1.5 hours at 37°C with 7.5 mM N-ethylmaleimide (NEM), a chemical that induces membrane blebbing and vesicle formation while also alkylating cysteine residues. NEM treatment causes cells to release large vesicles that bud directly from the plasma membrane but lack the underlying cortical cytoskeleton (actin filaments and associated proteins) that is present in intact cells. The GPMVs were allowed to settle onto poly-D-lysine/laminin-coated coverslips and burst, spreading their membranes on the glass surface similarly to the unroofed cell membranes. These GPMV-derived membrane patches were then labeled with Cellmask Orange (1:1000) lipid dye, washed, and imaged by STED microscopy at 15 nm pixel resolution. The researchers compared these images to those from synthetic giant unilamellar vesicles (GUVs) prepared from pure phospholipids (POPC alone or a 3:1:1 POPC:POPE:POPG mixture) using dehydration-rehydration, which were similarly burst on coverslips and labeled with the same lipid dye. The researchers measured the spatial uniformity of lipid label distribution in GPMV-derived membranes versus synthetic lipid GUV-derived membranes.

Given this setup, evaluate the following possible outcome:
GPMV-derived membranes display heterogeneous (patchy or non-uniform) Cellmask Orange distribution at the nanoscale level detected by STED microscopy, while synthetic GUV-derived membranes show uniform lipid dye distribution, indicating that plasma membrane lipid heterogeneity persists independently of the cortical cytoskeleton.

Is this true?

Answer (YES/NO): YES